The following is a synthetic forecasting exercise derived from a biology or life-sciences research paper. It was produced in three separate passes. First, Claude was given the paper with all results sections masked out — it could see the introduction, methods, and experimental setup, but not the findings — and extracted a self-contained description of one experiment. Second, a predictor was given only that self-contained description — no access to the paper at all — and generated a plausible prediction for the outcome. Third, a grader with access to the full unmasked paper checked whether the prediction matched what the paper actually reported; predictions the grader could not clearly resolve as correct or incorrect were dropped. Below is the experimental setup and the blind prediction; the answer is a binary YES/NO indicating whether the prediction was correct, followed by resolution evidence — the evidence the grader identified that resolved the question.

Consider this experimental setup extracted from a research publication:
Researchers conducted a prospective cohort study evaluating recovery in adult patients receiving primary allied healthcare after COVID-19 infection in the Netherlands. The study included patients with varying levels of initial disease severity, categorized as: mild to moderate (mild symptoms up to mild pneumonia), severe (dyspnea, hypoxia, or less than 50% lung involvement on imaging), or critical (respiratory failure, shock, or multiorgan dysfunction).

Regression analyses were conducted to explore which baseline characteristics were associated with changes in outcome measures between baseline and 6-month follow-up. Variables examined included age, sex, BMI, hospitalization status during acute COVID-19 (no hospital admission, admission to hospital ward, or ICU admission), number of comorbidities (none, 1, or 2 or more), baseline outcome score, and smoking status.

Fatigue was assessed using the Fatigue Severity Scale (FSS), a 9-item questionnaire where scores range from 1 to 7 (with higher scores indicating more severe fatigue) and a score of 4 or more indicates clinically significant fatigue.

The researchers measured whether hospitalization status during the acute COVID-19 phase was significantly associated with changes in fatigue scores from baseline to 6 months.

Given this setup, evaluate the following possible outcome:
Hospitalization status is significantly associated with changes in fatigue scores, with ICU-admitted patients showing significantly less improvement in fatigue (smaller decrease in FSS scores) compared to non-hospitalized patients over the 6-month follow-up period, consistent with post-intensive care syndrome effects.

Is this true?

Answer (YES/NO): NO